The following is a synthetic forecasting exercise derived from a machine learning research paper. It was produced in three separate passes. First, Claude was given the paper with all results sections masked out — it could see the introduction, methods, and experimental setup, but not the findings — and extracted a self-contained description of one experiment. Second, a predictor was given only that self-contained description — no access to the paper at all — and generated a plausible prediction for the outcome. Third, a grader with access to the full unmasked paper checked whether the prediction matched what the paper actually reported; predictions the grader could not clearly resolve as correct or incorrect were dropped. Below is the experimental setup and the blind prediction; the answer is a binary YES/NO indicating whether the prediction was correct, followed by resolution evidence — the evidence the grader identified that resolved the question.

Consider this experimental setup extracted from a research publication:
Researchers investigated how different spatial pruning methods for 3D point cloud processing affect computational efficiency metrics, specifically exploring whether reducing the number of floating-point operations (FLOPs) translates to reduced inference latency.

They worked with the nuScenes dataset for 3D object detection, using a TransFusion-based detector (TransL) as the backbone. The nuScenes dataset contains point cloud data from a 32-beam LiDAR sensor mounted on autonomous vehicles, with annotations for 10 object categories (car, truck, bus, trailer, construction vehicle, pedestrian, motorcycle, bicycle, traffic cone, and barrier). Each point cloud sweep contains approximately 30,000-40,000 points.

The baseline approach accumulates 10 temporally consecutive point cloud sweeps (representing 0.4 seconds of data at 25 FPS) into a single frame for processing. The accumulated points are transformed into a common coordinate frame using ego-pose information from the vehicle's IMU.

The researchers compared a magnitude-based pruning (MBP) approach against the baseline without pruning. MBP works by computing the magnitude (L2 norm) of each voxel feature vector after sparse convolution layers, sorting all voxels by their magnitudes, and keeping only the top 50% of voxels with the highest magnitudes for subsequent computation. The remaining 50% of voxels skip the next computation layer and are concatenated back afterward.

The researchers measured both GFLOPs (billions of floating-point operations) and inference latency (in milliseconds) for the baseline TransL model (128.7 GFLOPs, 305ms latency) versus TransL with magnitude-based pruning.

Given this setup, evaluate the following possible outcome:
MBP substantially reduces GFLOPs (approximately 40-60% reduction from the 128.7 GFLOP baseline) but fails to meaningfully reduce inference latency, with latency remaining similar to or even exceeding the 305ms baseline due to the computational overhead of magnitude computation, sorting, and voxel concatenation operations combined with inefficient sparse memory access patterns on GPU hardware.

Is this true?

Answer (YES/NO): YES